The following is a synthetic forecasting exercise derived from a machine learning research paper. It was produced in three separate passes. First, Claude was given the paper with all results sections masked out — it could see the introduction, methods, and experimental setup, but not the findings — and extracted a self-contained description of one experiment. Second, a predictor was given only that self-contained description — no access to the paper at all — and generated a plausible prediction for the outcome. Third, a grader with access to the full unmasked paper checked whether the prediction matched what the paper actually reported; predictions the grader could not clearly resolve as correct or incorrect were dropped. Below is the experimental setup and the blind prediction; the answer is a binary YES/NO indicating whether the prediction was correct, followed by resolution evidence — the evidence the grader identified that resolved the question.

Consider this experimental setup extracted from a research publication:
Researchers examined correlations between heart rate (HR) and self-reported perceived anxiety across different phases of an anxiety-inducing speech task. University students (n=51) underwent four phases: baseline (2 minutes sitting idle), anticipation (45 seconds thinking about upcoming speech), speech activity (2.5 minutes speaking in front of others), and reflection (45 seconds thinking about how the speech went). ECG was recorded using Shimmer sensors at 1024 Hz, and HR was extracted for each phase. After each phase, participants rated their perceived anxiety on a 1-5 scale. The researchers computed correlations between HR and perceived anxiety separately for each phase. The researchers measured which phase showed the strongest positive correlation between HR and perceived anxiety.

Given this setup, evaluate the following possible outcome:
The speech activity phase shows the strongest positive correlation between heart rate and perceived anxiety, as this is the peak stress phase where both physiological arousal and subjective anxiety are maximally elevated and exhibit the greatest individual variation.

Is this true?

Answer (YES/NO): YES